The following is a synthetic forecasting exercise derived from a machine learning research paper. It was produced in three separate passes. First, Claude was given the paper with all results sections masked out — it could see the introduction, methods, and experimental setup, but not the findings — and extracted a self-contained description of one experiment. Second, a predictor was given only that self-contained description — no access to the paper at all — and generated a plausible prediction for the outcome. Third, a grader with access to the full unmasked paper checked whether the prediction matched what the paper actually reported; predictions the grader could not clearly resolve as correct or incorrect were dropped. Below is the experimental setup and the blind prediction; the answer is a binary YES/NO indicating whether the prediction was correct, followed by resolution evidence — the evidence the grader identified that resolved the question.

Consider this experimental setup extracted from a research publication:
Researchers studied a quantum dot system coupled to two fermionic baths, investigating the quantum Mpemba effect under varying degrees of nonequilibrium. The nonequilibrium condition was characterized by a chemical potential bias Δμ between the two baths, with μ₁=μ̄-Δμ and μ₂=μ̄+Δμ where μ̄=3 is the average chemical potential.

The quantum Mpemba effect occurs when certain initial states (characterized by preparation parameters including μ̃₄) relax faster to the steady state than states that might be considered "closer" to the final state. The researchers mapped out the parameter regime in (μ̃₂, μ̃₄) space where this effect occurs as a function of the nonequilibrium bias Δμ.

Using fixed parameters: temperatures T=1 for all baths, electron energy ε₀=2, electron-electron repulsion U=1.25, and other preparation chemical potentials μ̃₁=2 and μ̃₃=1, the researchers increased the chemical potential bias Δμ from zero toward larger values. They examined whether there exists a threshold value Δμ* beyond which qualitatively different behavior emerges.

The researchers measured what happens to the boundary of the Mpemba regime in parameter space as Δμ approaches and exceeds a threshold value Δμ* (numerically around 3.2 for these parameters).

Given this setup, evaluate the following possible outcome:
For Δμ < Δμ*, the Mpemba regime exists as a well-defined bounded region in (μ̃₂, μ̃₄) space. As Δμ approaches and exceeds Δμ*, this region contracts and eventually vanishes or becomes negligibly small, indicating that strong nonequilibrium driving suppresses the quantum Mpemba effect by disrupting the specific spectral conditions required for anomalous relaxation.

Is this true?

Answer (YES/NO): NO